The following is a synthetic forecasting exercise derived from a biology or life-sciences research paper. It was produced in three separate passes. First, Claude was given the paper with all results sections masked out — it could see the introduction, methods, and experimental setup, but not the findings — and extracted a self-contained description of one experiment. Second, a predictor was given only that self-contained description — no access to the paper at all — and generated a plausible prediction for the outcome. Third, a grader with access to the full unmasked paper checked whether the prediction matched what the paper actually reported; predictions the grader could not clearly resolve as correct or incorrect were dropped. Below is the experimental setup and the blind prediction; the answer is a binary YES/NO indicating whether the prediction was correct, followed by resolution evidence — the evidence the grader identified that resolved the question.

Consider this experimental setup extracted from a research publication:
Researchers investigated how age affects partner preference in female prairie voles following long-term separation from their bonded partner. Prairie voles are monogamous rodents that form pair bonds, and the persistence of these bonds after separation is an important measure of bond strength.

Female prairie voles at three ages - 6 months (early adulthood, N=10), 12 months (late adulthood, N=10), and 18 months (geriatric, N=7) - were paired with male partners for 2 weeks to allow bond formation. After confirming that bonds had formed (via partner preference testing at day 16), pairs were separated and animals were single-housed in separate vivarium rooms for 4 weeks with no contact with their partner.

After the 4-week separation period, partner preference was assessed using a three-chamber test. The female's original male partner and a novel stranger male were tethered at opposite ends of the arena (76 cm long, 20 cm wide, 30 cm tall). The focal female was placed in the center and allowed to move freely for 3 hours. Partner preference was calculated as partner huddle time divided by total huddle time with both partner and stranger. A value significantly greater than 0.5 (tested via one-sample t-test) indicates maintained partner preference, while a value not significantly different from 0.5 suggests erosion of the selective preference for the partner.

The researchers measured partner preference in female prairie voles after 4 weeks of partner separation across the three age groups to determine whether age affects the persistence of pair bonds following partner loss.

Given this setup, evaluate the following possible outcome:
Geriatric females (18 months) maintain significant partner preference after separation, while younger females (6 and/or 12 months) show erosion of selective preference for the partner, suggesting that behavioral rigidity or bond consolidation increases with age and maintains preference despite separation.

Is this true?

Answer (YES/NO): NO